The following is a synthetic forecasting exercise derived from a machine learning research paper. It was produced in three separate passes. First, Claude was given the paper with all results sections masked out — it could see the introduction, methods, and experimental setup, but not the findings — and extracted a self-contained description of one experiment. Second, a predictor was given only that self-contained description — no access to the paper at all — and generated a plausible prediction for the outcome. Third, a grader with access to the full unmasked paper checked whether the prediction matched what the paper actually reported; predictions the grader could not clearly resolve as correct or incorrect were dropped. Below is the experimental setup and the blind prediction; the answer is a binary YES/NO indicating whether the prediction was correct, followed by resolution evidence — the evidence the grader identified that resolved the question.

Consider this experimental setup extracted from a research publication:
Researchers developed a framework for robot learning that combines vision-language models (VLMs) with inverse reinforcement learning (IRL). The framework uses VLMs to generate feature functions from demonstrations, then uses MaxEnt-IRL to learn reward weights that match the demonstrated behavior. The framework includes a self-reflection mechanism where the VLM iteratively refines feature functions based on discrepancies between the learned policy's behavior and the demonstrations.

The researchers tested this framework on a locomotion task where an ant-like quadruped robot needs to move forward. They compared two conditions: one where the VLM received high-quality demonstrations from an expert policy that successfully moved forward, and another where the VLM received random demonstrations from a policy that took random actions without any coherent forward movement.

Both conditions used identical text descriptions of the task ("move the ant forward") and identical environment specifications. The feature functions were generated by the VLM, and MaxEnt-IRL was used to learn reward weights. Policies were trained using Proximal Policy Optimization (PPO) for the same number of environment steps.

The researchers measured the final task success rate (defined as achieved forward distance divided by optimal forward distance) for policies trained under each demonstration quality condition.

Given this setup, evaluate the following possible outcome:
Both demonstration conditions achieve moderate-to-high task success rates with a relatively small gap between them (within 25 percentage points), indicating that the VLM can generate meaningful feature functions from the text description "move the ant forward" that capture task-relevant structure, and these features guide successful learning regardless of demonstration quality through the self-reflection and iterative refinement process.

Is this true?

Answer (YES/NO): NO